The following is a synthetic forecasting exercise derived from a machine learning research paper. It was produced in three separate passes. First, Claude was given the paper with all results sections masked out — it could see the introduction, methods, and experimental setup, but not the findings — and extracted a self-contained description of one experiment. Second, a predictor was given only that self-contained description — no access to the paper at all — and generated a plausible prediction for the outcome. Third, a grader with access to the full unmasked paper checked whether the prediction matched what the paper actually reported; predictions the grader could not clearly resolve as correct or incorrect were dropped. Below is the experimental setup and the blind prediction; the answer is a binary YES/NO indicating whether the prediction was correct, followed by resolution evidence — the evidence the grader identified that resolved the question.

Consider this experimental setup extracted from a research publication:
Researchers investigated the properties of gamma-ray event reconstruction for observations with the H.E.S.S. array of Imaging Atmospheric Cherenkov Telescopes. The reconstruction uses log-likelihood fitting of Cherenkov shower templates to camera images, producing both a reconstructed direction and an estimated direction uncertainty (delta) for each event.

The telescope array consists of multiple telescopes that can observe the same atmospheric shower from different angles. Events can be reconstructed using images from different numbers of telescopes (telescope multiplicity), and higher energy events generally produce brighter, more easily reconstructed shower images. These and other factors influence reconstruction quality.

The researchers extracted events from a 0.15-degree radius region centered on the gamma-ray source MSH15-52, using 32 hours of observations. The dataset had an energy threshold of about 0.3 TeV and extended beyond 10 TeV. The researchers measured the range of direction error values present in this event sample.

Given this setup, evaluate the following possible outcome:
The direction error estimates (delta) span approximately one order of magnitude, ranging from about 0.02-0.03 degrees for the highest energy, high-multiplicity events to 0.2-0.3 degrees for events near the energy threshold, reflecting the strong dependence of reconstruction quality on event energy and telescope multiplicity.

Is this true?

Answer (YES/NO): NO